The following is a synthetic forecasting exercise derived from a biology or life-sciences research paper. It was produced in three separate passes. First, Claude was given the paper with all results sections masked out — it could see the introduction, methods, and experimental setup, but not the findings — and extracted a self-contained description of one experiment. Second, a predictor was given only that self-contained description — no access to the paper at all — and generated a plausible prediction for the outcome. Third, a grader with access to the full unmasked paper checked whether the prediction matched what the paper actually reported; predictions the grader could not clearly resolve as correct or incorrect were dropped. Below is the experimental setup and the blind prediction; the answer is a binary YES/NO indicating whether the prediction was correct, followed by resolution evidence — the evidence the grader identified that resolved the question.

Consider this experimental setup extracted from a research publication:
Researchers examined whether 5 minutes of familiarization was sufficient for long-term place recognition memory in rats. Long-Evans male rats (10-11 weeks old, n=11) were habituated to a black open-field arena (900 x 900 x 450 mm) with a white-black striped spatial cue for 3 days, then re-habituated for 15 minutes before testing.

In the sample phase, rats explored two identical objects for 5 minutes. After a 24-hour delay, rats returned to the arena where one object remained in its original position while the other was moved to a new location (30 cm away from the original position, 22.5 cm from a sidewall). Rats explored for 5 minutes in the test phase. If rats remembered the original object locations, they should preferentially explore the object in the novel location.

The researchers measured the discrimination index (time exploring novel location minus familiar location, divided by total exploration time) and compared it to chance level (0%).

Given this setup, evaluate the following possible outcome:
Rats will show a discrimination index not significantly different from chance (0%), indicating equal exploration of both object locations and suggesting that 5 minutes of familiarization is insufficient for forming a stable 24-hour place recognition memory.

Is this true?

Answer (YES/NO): YES